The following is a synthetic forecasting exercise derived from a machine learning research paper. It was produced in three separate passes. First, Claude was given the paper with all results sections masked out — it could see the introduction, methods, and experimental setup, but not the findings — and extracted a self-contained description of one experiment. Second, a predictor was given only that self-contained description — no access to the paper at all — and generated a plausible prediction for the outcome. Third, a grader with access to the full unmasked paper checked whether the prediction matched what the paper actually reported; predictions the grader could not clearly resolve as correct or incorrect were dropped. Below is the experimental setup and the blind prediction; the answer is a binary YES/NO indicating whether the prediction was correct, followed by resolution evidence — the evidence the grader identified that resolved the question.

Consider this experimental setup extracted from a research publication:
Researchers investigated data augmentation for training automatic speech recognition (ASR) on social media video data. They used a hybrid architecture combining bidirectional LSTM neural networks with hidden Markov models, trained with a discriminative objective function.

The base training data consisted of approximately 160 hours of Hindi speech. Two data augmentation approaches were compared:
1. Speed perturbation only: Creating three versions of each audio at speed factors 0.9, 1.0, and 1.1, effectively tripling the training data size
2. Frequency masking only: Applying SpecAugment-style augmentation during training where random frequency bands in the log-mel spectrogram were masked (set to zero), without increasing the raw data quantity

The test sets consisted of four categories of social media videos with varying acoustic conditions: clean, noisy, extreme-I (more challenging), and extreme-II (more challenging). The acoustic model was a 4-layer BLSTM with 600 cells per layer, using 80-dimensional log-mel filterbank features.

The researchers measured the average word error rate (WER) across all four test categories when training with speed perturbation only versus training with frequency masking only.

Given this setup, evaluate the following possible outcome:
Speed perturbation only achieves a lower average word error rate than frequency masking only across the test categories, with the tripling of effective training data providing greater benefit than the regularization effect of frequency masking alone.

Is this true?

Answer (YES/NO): NO